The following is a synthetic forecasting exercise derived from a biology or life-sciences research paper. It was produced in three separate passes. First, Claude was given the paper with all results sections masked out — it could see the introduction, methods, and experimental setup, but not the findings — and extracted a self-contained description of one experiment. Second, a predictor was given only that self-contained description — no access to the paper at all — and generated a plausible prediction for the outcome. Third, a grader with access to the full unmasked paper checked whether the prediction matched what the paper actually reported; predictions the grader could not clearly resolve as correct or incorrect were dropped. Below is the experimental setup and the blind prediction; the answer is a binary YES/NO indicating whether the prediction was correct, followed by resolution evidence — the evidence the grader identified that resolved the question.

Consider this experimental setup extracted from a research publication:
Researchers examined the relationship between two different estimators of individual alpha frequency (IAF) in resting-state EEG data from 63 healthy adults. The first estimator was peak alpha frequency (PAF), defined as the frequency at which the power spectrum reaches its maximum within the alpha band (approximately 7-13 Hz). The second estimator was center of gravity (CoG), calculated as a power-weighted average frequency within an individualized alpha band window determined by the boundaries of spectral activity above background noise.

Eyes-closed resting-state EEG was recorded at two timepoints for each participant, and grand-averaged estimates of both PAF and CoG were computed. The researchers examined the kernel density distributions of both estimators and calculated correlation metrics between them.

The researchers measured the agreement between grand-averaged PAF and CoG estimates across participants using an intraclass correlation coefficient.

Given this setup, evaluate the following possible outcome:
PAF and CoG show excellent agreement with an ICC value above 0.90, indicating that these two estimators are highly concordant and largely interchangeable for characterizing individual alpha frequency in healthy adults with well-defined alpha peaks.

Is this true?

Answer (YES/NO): YES